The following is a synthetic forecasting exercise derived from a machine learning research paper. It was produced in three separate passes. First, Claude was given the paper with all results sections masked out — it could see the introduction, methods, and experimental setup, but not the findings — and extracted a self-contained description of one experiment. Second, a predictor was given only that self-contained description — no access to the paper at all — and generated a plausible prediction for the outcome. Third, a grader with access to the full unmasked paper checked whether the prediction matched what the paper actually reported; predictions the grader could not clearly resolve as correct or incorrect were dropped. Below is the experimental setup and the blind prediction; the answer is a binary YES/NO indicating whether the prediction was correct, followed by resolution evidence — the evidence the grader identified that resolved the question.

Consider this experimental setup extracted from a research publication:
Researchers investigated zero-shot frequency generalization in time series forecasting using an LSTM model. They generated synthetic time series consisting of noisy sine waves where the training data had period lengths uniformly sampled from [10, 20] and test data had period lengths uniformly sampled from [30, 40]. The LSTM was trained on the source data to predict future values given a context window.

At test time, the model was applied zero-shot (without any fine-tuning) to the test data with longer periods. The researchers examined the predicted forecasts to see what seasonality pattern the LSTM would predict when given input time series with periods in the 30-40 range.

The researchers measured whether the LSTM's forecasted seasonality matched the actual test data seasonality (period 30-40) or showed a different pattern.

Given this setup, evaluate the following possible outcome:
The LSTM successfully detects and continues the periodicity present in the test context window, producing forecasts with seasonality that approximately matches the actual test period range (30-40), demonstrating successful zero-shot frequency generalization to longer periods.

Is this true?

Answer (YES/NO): NO